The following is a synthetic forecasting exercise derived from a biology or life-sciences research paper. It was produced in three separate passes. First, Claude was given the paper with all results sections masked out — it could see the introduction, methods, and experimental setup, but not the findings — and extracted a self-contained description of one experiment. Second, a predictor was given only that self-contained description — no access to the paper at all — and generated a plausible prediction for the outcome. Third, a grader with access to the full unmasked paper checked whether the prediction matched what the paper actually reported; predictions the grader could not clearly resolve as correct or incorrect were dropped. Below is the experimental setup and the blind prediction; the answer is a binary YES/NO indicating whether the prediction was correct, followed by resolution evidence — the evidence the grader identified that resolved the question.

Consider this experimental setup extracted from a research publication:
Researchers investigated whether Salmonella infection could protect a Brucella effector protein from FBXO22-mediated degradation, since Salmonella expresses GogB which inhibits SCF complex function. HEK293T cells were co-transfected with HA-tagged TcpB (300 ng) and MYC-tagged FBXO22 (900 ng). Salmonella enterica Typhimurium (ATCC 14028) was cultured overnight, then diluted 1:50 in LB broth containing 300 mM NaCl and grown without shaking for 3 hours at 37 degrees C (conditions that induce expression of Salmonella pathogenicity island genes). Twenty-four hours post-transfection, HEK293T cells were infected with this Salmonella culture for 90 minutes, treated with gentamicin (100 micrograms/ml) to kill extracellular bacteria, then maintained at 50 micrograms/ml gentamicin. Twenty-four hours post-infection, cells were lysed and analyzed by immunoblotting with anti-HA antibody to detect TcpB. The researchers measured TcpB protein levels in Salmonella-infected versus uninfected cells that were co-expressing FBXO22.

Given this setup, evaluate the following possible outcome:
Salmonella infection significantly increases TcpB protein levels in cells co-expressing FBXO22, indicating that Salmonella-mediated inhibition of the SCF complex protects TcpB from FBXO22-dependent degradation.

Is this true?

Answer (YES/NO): YES